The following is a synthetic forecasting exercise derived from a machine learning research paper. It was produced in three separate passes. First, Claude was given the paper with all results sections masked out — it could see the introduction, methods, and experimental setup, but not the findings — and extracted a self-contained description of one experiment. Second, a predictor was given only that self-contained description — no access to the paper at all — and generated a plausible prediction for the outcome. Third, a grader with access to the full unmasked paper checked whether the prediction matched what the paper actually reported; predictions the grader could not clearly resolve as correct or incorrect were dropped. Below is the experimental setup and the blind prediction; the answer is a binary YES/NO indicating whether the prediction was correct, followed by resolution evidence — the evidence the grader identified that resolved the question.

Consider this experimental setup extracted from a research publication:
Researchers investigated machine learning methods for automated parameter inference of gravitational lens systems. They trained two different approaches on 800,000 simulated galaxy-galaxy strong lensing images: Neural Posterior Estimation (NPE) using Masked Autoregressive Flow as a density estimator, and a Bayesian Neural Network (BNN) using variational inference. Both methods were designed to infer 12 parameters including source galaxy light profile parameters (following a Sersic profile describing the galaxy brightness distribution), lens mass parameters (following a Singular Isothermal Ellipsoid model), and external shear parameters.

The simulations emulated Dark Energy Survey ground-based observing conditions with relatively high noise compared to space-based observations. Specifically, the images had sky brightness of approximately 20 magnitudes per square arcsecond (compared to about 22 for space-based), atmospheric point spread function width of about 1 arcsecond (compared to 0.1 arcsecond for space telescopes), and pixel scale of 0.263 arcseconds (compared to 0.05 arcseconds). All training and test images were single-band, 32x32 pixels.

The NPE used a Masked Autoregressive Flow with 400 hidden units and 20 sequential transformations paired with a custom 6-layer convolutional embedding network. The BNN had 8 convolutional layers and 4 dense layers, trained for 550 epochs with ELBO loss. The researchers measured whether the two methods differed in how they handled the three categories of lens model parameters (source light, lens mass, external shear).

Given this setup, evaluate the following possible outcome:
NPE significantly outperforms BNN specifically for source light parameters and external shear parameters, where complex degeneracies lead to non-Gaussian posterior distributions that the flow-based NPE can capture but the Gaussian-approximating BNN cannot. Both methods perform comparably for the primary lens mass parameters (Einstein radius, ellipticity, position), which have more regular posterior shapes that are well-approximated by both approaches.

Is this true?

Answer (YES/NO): NO